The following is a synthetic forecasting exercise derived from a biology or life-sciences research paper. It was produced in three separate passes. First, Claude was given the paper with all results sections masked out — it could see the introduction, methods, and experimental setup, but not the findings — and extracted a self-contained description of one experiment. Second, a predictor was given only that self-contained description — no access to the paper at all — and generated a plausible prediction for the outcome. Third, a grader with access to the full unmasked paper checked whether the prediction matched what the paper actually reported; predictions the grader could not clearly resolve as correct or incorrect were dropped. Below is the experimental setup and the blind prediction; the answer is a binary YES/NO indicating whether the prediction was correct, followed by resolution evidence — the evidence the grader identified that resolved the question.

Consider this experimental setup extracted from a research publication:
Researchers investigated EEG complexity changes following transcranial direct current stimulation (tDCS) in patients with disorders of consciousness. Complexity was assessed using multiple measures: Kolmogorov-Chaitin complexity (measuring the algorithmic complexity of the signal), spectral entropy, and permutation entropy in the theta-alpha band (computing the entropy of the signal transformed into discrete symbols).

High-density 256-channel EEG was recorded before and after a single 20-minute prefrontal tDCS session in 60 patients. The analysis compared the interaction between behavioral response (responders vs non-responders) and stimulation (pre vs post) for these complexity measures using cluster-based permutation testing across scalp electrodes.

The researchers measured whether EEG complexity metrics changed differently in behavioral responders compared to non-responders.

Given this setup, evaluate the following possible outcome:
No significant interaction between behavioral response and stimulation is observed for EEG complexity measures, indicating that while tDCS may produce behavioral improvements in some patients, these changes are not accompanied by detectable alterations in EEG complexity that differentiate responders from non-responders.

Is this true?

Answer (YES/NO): YES